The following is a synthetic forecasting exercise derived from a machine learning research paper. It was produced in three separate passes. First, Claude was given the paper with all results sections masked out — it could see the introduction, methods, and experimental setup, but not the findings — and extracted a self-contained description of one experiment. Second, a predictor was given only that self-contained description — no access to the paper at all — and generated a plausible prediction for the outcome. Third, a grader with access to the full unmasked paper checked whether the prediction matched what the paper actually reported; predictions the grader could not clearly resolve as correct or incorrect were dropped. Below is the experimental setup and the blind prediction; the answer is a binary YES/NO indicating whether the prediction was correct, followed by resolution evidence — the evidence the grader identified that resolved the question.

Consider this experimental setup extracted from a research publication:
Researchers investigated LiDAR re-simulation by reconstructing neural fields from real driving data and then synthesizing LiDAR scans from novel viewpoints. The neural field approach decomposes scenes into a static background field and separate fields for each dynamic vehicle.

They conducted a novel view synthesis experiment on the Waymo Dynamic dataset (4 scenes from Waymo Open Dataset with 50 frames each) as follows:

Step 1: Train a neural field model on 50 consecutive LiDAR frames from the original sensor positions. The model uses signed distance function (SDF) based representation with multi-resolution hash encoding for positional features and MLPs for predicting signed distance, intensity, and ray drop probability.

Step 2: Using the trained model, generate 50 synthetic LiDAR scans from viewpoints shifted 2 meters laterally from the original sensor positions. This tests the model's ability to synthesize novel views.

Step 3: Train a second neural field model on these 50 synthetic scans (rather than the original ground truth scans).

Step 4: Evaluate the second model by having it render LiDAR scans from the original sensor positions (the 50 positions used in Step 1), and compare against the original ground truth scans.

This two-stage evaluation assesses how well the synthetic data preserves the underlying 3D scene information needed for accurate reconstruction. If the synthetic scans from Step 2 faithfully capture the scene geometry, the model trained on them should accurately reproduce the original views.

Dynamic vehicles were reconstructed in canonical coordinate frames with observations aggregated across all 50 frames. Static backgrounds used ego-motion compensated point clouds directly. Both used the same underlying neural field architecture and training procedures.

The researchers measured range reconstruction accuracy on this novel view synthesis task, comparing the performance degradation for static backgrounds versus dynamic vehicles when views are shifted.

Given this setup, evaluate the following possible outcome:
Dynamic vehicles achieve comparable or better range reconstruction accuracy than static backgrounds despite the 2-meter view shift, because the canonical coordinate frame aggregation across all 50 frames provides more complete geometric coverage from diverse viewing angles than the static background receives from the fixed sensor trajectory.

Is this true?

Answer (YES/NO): NO